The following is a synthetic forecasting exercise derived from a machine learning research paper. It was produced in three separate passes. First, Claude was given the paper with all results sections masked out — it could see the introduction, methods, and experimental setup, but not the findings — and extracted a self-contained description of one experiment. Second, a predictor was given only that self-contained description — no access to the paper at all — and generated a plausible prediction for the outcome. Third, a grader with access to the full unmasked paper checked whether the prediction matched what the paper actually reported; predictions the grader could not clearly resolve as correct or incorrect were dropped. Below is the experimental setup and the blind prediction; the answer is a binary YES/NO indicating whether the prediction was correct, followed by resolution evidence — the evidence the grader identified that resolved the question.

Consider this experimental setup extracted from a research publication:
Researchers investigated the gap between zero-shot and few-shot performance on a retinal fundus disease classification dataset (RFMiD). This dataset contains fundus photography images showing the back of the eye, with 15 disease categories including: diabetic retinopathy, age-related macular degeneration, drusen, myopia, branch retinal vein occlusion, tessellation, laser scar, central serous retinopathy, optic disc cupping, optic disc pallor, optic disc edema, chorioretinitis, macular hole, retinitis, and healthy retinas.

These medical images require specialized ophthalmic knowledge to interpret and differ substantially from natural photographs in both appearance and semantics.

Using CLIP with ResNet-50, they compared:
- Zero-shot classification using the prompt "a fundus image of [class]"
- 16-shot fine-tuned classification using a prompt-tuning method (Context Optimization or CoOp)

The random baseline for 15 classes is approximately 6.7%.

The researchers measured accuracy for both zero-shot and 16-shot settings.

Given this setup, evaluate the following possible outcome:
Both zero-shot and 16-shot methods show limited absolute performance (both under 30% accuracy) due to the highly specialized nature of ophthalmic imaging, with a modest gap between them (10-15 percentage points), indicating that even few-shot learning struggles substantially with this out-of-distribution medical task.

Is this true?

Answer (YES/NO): NO